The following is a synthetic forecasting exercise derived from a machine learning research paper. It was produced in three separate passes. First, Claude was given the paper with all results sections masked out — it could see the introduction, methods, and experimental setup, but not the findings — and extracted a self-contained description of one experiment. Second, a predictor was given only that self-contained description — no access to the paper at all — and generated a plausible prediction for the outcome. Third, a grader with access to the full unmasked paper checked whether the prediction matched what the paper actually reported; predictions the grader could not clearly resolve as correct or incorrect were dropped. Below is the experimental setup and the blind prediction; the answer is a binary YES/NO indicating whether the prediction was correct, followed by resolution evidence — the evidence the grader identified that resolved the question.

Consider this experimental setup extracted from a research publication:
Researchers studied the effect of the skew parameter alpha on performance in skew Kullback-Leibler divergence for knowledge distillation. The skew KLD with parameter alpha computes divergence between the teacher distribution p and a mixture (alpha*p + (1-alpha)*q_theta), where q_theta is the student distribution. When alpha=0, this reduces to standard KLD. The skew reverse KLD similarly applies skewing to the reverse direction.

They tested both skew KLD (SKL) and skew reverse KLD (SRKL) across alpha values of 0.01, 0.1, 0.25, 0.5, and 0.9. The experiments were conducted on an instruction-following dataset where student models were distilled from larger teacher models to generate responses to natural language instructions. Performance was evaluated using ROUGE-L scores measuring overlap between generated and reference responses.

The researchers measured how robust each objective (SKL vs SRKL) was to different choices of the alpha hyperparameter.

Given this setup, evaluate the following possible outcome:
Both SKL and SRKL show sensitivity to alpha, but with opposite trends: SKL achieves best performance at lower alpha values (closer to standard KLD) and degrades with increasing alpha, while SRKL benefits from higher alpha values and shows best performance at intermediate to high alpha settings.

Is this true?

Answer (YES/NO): NO